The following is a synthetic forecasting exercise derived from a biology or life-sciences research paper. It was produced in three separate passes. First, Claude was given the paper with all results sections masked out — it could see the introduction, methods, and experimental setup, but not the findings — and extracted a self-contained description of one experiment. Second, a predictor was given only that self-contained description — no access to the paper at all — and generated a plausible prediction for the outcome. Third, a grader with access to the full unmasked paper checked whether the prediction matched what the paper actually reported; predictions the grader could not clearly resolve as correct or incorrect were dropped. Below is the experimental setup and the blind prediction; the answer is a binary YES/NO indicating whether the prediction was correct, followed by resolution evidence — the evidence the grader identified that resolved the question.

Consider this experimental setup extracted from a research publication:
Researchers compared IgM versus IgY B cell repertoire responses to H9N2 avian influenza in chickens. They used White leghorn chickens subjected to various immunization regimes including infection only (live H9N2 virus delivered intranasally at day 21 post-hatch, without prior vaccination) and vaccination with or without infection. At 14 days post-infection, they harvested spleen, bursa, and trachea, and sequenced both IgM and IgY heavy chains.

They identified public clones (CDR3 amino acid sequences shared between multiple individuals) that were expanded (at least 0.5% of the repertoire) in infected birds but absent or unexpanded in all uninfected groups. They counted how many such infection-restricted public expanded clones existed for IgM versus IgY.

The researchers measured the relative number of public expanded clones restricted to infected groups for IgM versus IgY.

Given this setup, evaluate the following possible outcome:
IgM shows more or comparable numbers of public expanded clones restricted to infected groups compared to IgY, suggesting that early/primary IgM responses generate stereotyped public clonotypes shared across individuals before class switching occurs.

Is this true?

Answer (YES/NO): NO